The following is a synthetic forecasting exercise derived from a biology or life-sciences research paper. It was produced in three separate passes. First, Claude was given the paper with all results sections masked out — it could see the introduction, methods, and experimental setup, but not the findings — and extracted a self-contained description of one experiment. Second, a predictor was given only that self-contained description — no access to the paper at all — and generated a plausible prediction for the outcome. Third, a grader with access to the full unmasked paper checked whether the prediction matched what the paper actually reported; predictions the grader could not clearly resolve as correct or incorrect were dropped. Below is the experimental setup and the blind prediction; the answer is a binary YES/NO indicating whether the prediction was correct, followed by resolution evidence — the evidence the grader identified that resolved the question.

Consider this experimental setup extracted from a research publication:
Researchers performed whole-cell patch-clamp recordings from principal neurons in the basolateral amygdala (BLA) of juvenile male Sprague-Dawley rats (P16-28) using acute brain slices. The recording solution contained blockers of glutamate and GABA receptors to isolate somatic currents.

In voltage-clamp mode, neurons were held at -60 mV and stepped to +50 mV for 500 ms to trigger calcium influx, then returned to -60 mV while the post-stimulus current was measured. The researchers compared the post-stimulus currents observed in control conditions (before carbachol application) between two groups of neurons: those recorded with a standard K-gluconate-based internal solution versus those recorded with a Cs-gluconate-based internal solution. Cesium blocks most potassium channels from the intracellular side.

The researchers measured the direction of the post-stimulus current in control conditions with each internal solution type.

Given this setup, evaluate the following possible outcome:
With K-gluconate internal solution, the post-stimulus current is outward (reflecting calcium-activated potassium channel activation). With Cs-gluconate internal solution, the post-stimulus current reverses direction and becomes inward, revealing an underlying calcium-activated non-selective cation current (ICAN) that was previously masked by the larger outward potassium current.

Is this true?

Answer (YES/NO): YES